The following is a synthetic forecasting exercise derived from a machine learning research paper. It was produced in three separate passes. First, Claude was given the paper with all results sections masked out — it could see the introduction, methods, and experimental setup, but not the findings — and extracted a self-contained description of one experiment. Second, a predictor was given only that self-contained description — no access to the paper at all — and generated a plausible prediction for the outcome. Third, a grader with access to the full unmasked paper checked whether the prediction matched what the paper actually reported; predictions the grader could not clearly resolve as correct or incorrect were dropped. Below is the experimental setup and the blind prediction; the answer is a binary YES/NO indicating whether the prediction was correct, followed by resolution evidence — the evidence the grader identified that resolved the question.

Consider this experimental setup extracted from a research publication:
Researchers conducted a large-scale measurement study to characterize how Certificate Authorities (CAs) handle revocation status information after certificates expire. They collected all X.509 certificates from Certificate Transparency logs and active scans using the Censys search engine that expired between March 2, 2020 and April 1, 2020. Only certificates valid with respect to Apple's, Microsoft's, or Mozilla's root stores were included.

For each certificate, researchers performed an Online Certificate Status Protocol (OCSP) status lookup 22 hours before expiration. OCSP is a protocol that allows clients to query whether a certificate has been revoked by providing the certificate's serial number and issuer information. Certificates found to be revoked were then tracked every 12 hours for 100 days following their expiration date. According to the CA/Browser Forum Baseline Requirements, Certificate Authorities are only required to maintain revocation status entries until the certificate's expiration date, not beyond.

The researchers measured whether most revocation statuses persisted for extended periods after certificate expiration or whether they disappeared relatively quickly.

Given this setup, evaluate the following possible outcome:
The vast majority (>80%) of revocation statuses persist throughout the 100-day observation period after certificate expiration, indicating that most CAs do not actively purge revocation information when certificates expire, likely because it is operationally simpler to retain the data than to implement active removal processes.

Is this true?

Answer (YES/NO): NO